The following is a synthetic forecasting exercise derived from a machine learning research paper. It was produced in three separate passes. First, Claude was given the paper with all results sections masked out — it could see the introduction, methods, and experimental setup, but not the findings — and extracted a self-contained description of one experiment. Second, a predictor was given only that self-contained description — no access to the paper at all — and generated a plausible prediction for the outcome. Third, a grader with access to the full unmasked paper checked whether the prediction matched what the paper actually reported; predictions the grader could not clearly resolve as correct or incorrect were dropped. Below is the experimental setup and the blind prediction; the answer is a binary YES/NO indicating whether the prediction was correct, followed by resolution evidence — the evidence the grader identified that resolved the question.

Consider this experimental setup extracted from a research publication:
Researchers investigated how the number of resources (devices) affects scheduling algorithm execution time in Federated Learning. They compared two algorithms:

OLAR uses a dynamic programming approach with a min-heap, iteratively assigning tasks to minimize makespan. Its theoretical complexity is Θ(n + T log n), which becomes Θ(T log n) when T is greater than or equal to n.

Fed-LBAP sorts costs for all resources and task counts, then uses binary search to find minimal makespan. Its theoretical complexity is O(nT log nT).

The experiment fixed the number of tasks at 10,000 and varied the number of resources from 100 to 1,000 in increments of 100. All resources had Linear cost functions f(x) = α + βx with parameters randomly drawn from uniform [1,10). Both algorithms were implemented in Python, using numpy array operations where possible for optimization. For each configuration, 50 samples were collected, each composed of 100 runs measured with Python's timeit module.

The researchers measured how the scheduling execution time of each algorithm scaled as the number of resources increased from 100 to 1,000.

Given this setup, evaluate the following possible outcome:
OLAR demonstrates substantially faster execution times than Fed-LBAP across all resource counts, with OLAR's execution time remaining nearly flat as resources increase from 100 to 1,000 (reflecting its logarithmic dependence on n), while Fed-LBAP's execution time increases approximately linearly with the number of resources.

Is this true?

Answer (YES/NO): YES